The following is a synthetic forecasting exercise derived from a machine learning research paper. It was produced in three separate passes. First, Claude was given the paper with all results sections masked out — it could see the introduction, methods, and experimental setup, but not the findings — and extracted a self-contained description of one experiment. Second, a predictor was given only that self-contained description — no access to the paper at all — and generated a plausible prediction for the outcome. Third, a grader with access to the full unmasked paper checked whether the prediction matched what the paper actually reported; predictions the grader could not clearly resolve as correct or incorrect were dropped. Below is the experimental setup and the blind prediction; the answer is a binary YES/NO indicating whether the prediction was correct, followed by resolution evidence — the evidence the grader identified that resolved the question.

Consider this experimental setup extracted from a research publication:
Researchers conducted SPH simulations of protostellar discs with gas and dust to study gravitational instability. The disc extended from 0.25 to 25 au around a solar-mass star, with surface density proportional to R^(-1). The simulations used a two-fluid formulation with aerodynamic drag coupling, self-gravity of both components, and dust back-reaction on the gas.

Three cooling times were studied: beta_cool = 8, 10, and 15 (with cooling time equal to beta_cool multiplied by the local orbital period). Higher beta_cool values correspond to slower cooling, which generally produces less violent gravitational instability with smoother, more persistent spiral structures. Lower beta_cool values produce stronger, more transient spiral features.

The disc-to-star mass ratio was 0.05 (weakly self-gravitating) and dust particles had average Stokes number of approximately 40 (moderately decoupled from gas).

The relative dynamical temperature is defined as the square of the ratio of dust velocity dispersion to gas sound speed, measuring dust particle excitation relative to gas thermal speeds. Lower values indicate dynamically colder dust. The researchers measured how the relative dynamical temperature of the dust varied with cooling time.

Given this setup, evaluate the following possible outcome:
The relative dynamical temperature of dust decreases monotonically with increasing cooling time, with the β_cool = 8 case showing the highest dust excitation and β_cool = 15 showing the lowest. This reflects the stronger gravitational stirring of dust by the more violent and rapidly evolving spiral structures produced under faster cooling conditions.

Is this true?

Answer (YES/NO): YES